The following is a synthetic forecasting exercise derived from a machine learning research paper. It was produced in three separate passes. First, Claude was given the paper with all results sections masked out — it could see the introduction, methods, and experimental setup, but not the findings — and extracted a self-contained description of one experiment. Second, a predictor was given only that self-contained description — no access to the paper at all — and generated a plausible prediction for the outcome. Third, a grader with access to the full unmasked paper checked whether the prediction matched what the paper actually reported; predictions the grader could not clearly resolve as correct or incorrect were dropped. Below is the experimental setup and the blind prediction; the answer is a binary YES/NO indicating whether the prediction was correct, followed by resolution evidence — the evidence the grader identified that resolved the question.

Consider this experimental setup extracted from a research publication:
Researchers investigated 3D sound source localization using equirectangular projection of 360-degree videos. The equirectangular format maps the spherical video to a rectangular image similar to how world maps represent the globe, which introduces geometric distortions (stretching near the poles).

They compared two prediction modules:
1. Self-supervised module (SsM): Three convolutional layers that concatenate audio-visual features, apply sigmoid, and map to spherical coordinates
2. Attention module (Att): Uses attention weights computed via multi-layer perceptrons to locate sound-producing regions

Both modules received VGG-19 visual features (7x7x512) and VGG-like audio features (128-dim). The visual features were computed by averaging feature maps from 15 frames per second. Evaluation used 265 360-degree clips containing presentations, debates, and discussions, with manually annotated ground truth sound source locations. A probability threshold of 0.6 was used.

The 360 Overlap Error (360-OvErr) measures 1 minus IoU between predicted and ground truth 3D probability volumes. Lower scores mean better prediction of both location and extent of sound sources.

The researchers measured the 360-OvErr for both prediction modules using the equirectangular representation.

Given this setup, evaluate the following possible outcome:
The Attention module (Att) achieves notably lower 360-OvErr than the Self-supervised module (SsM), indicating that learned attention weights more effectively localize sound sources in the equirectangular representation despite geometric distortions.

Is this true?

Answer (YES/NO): NO